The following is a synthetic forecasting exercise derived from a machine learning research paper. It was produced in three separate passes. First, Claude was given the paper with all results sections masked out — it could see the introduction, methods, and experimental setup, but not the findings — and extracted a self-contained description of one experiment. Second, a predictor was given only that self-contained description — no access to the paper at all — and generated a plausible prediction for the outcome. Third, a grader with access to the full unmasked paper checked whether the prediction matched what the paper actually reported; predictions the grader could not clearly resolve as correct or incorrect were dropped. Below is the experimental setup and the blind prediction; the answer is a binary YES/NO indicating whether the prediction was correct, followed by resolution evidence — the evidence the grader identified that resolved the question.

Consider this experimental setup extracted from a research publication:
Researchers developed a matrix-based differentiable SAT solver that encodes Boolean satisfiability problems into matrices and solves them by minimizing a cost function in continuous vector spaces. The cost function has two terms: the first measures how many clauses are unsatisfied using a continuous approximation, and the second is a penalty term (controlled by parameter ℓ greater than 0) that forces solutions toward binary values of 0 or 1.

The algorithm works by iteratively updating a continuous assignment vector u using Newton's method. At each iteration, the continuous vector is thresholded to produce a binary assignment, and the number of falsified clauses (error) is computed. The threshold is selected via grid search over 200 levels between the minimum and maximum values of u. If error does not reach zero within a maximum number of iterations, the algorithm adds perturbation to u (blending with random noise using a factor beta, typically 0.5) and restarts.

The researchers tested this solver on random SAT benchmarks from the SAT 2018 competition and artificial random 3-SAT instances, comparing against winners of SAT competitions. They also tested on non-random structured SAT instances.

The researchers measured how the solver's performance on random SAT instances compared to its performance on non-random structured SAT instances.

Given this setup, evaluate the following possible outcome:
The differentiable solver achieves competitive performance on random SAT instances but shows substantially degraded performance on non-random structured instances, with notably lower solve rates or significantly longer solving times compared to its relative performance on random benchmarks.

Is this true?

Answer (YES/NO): YES